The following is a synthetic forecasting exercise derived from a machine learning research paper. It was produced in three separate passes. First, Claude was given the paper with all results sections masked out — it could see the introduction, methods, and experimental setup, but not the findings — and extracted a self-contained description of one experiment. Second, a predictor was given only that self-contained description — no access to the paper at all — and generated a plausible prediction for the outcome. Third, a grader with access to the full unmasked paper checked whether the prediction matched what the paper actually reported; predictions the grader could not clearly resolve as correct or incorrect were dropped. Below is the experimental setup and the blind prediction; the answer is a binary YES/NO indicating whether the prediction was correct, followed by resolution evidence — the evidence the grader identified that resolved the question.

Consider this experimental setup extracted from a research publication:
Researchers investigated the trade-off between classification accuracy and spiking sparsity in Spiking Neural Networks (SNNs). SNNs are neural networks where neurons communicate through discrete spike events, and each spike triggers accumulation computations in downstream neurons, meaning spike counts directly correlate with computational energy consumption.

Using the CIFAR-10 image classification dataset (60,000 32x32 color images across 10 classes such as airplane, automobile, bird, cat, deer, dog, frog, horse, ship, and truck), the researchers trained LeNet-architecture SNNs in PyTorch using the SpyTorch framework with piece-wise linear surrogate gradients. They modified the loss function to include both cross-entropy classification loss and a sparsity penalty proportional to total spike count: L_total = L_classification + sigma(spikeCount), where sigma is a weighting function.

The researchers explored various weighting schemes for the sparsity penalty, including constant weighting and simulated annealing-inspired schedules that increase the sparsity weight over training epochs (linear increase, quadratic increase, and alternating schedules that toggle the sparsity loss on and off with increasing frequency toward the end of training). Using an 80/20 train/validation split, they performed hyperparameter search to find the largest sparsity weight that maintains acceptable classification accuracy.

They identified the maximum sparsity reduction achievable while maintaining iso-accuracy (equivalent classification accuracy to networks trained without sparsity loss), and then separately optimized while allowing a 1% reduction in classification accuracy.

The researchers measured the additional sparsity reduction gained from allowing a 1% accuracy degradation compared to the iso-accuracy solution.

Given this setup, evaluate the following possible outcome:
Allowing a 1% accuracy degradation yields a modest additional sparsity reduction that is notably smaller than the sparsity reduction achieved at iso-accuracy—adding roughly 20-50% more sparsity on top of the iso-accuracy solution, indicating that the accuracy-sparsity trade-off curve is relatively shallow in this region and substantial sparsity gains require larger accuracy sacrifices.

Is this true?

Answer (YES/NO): NO